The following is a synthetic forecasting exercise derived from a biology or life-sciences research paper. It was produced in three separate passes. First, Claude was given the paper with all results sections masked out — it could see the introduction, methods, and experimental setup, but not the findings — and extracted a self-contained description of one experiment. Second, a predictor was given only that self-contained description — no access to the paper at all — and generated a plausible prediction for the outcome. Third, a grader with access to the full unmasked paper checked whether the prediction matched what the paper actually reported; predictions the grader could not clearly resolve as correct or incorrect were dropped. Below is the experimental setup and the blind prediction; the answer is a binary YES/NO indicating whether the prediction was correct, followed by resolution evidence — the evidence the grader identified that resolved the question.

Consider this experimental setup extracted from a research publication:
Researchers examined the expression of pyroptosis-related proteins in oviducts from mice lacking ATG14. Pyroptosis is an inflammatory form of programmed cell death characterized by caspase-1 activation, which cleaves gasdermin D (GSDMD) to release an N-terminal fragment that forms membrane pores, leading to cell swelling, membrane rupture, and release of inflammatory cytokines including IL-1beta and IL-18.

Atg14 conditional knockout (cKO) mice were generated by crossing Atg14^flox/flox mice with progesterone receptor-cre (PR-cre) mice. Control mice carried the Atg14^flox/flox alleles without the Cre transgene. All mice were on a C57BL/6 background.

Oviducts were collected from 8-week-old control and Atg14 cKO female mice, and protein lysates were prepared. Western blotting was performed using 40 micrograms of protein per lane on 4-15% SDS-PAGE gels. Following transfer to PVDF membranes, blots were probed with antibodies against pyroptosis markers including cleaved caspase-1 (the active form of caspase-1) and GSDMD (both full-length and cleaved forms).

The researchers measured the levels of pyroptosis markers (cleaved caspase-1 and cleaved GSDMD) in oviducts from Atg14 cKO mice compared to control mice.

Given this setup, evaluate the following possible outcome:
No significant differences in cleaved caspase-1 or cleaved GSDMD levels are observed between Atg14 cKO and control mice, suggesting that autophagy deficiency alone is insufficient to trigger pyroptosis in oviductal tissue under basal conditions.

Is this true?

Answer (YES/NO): NO